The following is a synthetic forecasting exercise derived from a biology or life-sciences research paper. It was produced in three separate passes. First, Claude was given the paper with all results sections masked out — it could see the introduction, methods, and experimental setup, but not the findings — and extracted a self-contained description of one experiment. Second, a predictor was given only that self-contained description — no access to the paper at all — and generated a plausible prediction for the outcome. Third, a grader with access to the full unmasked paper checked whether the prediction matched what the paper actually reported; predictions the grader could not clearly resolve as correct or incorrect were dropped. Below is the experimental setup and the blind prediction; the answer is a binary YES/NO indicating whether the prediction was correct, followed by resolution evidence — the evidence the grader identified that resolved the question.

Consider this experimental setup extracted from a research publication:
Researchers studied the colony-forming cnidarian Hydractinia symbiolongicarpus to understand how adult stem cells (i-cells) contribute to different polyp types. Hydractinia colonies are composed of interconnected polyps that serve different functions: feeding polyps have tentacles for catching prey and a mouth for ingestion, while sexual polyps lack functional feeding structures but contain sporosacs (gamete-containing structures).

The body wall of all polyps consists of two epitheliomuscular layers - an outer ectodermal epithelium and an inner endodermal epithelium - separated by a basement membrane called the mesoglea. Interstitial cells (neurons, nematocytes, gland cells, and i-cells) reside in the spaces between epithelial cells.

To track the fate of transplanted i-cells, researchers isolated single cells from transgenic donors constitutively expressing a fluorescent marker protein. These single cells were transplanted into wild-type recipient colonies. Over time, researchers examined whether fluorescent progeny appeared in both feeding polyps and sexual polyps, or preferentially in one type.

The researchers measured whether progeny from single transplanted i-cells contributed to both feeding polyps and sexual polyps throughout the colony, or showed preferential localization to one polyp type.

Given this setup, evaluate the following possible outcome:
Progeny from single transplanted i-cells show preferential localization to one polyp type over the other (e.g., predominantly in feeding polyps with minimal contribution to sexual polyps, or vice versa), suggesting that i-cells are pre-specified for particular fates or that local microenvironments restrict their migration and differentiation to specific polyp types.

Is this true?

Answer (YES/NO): NO